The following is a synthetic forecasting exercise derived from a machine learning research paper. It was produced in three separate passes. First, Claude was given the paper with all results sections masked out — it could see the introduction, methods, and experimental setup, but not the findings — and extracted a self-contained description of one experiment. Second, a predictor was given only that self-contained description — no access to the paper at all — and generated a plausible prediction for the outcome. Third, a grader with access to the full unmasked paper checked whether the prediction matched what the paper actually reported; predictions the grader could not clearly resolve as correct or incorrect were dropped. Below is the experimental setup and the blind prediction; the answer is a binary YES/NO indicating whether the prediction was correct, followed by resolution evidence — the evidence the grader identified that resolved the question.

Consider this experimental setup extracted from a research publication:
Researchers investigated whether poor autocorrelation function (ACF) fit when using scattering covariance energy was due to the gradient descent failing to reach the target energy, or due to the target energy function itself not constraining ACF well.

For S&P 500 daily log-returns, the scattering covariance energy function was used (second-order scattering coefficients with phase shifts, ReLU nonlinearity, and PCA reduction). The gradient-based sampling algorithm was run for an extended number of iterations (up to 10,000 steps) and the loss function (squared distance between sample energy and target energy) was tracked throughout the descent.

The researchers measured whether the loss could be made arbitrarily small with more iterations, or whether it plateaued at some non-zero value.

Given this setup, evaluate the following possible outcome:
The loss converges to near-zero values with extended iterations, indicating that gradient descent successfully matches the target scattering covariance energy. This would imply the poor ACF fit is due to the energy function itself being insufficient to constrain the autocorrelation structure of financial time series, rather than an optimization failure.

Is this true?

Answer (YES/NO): YES